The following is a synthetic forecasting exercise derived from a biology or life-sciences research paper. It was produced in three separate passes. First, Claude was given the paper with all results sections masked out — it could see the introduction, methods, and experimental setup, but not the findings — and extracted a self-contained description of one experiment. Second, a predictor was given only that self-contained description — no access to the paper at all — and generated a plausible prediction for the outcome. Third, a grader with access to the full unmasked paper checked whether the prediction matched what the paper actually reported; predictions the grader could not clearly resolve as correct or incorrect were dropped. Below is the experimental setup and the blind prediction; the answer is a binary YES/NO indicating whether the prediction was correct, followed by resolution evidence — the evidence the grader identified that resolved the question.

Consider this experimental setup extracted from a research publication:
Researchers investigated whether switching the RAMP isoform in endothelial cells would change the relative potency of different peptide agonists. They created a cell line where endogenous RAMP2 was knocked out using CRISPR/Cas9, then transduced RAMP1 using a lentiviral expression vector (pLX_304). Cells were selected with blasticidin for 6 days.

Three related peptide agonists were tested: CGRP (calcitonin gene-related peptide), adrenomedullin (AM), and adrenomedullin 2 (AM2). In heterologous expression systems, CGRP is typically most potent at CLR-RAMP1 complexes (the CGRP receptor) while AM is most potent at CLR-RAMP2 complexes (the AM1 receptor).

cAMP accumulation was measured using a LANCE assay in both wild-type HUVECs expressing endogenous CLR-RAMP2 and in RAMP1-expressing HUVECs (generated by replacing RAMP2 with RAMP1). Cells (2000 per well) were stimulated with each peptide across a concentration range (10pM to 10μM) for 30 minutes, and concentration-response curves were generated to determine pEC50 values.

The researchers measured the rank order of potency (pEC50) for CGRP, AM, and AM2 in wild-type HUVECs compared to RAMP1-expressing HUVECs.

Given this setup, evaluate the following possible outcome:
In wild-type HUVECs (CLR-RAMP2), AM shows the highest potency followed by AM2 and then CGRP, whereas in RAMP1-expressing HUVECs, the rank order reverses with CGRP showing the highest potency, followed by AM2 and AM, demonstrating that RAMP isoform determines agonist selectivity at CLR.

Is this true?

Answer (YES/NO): YES